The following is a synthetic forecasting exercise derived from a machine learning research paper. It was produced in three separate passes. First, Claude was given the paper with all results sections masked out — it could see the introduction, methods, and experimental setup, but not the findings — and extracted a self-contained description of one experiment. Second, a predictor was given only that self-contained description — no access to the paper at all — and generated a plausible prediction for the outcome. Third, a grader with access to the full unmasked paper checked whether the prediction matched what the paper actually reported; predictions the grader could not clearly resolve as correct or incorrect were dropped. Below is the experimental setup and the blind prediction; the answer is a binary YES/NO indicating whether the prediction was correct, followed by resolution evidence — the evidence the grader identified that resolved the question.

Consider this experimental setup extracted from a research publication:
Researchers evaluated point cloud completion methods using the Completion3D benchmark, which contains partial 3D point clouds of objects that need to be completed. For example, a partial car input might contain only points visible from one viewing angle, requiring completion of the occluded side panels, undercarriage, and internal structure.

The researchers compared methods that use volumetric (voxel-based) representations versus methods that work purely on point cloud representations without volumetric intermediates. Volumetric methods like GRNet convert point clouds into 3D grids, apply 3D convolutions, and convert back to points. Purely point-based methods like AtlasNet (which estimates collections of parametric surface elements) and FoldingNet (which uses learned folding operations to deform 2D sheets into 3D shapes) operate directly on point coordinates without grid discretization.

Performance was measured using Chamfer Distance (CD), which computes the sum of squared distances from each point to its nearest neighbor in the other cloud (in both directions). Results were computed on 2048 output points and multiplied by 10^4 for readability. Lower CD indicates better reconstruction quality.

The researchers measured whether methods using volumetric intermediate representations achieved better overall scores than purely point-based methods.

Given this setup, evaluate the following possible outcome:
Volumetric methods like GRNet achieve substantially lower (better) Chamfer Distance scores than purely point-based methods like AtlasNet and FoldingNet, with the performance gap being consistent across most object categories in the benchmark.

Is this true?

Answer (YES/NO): YES